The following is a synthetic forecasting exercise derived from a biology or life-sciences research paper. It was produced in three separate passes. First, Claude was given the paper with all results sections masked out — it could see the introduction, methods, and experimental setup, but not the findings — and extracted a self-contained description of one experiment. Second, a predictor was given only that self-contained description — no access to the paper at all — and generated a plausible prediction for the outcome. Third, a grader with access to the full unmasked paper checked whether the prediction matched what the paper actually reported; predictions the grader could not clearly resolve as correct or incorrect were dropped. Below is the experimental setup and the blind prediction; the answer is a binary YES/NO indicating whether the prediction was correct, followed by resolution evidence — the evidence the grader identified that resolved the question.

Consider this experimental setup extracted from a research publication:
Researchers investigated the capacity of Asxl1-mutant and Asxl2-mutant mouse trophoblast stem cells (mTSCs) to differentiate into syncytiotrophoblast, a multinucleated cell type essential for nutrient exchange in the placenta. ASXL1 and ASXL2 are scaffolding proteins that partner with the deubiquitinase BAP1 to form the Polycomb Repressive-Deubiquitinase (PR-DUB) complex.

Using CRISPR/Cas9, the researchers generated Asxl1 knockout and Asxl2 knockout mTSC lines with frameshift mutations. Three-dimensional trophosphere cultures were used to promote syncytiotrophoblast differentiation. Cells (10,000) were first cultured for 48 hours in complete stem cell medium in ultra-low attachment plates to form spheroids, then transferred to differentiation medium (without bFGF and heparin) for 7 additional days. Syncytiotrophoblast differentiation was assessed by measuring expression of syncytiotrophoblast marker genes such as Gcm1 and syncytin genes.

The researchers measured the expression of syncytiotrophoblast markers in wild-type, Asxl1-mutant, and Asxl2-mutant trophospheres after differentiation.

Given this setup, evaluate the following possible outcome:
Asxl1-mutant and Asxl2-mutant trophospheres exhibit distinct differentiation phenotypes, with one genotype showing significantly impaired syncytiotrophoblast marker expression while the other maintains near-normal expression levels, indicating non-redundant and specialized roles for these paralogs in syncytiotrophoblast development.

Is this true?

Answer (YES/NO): NO